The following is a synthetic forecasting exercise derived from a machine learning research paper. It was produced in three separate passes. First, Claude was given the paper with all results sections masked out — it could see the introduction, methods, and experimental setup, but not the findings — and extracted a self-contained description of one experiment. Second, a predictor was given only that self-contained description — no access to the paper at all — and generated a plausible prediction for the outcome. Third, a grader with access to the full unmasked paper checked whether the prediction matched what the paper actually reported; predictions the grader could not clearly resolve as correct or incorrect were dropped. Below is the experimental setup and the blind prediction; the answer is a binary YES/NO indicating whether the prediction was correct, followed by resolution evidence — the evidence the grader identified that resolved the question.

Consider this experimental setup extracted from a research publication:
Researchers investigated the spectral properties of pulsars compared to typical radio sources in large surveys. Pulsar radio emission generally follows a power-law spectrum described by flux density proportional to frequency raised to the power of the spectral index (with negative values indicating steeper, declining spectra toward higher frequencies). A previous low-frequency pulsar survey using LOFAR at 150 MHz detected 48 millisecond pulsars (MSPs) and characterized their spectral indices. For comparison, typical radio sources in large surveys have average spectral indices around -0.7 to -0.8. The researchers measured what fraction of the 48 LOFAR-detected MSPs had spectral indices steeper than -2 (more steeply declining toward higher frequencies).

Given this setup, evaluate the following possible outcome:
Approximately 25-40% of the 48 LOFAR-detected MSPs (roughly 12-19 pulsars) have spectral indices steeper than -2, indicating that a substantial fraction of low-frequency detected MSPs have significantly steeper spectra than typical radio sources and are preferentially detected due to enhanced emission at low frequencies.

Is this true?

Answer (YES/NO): YES